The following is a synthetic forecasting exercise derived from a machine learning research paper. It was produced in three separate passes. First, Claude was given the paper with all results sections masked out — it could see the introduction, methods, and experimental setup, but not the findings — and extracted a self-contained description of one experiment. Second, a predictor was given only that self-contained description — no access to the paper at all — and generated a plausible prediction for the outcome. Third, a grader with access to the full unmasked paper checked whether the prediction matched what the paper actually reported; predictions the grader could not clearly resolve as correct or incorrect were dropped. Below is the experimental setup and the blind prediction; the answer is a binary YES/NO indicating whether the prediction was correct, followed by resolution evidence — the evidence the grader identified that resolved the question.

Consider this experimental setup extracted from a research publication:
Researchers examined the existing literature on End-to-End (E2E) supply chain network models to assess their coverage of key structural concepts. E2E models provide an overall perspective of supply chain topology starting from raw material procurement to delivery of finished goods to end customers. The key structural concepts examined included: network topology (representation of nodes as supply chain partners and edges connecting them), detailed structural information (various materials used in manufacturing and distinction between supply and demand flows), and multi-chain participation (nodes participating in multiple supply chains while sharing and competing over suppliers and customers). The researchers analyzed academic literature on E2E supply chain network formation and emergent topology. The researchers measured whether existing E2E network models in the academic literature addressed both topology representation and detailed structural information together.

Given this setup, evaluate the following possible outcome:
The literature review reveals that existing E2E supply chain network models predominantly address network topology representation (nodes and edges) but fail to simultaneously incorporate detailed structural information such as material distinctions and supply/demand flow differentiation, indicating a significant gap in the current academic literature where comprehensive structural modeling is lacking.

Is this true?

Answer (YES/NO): YES